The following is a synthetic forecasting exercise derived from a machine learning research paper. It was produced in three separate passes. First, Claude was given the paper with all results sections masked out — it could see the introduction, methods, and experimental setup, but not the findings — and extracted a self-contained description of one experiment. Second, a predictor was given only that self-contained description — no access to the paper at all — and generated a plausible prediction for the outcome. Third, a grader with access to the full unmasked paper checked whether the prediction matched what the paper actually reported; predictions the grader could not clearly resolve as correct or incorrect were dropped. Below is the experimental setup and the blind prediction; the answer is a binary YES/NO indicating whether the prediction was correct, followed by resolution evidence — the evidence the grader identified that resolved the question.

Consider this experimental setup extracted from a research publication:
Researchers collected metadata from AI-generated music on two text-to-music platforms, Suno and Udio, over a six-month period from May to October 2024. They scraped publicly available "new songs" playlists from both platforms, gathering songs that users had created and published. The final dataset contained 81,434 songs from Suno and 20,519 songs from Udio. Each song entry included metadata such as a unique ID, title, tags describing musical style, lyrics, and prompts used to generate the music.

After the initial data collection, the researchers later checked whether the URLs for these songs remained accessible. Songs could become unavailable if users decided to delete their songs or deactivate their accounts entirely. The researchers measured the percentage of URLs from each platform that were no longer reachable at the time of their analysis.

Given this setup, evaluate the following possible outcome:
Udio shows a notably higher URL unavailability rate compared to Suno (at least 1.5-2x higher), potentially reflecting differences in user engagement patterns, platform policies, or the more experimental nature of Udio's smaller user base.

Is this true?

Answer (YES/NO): YES